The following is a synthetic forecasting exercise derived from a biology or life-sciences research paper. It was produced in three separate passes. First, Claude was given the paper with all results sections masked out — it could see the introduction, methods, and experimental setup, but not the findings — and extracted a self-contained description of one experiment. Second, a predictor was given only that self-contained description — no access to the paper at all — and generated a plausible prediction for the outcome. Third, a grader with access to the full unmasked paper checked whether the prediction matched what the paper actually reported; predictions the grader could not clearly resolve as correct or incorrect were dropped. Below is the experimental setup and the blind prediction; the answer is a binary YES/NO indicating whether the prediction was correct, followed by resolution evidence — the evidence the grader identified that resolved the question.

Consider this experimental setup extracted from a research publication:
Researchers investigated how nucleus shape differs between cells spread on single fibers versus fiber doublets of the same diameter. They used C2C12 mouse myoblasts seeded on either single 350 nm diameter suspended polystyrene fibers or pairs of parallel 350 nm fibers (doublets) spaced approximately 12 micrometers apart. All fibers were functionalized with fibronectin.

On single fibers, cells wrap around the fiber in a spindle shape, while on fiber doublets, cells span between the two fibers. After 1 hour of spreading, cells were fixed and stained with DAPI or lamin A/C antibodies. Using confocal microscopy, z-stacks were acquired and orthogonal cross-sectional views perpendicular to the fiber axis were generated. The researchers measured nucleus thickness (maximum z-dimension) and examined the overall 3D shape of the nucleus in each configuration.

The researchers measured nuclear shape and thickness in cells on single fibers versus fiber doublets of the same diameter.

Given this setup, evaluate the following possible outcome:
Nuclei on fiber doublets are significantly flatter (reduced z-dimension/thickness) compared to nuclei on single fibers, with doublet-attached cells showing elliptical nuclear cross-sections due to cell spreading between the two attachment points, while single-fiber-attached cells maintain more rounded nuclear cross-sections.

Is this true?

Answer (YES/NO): NO